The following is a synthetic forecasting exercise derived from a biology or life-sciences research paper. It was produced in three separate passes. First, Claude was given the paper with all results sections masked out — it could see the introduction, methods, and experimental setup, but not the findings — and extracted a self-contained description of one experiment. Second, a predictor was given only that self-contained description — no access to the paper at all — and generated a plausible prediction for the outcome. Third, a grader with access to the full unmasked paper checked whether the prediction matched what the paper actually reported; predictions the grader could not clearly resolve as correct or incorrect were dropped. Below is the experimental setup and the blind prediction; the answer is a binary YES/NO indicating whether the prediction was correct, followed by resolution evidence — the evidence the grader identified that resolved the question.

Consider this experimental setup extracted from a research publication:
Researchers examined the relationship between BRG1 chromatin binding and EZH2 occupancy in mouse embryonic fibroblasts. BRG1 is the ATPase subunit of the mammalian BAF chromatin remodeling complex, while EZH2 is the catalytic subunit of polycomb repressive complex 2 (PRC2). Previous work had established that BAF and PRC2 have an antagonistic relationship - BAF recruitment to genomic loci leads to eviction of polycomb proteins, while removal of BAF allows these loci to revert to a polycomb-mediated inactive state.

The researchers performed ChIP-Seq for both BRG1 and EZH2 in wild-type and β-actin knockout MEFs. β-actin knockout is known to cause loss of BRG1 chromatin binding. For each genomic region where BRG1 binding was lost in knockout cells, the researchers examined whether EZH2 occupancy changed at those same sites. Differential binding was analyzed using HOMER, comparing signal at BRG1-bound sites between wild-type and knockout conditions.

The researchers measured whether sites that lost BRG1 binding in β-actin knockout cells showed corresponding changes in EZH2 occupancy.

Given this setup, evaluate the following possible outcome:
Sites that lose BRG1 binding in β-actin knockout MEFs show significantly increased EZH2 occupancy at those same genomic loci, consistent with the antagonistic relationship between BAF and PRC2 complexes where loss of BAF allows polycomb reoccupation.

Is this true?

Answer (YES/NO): YES